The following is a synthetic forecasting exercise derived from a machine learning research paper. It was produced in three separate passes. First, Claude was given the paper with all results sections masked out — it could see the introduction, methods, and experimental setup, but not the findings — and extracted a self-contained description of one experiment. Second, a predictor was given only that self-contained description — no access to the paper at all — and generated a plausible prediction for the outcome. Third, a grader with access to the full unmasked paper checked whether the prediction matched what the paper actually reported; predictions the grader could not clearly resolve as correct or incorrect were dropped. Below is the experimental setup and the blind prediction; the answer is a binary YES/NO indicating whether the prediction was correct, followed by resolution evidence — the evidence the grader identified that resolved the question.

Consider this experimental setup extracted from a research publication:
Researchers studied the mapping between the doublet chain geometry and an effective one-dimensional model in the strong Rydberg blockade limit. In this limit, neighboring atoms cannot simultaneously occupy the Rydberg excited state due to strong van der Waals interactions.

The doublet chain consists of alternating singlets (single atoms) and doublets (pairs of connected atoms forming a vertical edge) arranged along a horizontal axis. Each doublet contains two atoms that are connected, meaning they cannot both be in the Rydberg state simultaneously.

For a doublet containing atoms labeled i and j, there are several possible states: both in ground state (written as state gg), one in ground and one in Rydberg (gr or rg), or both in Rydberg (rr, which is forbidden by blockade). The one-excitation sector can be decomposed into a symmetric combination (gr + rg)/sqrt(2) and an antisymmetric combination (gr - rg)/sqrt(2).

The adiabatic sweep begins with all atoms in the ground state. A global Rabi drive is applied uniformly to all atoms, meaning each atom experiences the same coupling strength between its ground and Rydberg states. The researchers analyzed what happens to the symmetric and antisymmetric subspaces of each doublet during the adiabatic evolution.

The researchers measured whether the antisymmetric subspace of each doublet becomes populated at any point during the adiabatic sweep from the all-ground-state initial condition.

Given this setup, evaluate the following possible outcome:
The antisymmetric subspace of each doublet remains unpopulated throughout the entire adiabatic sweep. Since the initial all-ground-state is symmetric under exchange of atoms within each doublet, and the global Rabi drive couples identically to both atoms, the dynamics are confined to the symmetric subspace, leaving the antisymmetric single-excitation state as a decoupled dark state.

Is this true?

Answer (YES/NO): YES